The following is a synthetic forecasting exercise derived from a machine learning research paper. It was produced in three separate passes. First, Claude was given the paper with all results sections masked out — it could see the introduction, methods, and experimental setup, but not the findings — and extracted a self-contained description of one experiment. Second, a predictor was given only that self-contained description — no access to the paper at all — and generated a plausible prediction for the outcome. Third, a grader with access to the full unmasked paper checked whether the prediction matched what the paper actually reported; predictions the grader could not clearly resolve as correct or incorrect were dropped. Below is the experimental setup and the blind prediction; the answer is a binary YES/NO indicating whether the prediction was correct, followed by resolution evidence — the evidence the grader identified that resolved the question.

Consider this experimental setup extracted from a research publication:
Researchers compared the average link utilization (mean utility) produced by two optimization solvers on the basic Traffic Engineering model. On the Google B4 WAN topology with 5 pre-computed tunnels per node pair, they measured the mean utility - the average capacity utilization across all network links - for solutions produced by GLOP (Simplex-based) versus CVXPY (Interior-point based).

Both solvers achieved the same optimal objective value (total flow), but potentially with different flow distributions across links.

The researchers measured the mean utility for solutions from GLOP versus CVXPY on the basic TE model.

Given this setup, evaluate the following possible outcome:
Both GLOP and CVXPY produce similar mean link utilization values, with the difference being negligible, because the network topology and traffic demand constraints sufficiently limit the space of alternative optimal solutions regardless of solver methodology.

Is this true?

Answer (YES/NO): NO